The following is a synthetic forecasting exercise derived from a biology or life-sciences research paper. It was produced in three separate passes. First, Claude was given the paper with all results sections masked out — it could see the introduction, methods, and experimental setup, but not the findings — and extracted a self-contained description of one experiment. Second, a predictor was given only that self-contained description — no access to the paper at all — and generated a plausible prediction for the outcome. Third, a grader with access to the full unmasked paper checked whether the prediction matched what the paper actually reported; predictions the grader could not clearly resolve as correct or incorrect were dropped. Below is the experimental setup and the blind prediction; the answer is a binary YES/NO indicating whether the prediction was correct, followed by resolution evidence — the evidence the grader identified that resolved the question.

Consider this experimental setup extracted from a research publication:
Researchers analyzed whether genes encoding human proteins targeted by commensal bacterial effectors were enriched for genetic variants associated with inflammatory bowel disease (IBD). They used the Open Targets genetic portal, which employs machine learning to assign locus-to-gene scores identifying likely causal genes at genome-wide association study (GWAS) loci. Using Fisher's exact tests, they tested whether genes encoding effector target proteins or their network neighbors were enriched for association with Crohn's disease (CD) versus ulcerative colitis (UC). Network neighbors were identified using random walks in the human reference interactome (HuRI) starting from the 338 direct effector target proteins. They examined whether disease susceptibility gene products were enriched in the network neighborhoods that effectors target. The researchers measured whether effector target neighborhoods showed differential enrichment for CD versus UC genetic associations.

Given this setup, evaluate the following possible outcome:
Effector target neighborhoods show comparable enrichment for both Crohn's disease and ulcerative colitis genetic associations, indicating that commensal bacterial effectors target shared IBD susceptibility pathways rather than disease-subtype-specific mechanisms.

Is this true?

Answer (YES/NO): NO